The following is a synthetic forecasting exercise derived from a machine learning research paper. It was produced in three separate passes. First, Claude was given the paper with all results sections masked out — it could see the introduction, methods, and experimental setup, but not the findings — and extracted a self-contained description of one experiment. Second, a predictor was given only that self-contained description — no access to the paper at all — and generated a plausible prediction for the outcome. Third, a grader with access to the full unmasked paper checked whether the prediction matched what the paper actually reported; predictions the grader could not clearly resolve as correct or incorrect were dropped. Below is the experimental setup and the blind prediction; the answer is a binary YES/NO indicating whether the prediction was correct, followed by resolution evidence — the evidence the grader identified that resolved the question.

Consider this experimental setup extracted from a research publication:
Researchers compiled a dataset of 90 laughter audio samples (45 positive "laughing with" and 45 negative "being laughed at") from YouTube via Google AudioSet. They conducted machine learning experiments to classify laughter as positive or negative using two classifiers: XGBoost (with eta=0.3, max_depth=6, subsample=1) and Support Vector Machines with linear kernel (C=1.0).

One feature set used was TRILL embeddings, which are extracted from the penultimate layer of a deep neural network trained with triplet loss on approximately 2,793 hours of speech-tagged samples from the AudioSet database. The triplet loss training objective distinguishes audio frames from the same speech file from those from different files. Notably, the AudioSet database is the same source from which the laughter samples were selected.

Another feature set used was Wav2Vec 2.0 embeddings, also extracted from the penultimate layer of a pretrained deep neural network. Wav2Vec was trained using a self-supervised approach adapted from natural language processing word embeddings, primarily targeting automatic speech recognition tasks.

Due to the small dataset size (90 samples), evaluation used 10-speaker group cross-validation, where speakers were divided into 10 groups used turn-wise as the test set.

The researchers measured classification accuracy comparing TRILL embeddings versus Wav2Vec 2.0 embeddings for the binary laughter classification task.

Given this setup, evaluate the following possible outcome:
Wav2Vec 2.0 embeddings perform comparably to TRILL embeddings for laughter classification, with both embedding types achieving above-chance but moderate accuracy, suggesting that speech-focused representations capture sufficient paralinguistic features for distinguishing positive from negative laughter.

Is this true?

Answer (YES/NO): YES